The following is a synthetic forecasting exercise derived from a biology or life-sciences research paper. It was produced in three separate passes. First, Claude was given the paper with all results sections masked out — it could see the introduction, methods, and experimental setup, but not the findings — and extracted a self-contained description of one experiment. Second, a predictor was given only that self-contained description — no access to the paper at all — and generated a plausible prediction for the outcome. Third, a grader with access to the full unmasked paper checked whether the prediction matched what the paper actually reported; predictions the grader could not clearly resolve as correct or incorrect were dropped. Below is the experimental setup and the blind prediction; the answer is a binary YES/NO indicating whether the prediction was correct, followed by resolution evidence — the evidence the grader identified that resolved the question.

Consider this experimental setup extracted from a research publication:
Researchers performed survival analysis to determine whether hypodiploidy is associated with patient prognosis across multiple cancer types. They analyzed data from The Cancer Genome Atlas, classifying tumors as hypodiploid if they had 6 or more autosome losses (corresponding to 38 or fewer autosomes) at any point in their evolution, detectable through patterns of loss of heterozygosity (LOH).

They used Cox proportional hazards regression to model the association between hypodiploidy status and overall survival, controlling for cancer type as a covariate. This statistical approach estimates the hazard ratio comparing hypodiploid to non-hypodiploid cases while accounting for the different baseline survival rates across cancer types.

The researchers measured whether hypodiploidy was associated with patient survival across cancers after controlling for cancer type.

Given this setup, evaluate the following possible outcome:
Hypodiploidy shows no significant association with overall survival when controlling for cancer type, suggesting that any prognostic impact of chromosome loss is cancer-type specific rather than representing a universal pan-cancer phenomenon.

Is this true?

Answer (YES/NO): NO